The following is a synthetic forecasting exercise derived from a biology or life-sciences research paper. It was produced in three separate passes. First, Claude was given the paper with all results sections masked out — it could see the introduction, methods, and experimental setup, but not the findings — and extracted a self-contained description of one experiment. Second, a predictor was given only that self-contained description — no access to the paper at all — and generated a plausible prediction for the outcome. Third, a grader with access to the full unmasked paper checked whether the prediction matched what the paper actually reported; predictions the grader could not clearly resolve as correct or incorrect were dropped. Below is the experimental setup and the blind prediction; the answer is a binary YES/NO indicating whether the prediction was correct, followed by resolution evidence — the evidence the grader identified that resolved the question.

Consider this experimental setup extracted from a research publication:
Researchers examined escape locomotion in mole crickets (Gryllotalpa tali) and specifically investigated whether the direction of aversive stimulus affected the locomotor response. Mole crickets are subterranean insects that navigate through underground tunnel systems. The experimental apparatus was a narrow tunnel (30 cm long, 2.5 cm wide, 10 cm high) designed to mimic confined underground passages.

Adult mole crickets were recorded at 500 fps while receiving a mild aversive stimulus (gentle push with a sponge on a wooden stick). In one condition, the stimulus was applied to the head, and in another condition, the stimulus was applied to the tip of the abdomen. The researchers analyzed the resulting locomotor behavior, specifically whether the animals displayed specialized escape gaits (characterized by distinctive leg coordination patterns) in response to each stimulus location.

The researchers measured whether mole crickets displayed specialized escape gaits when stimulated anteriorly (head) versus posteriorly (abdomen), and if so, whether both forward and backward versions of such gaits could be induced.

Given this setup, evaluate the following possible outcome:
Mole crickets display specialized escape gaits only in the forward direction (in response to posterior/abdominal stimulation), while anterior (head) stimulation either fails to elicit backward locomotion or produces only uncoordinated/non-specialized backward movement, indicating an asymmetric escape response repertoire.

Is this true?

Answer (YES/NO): NO